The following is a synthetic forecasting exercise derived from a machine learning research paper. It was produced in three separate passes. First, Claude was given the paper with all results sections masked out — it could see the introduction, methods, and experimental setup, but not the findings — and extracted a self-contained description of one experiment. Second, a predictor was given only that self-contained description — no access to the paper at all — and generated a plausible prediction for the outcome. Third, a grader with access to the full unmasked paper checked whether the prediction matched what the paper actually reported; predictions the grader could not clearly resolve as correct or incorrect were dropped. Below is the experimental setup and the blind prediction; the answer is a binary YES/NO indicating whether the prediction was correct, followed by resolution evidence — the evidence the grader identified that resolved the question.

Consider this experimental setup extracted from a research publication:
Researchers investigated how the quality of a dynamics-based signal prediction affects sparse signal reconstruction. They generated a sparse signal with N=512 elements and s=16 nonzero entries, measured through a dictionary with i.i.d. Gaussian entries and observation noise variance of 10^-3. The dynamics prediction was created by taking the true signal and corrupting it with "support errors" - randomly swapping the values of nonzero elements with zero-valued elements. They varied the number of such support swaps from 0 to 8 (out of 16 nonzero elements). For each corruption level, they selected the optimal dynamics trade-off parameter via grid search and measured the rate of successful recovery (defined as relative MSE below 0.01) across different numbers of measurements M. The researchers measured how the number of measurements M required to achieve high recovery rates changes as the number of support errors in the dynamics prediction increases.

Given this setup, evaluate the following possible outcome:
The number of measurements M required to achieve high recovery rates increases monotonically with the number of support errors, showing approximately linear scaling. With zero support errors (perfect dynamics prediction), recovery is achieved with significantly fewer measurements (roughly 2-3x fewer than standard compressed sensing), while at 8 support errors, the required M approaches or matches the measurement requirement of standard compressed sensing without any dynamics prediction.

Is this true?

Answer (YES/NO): NO